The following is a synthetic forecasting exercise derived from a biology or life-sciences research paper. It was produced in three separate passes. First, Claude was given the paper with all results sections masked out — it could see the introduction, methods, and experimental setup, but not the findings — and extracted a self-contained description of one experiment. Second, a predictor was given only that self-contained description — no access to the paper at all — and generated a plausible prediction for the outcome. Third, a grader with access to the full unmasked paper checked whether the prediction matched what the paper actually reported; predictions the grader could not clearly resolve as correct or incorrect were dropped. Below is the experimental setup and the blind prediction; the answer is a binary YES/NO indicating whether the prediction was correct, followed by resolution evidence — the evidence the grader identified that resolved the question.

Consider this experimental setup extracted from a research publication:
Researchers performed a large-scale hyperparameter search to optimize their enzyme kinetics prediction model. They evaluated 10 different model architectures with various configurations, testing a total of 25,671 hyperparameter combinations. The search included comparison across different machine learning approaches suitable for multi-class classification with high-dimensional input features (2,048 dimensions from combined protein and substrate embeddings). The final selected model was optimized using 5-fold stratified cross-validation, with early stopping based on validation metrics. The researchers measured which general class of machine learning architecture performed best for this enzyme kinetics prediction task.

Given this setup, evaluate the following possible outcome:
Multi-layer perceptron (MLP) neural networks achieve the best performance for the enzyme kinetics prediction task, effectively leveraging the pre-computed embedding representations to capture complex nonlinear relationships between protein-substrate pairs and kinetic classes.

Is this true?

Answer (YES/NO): NO